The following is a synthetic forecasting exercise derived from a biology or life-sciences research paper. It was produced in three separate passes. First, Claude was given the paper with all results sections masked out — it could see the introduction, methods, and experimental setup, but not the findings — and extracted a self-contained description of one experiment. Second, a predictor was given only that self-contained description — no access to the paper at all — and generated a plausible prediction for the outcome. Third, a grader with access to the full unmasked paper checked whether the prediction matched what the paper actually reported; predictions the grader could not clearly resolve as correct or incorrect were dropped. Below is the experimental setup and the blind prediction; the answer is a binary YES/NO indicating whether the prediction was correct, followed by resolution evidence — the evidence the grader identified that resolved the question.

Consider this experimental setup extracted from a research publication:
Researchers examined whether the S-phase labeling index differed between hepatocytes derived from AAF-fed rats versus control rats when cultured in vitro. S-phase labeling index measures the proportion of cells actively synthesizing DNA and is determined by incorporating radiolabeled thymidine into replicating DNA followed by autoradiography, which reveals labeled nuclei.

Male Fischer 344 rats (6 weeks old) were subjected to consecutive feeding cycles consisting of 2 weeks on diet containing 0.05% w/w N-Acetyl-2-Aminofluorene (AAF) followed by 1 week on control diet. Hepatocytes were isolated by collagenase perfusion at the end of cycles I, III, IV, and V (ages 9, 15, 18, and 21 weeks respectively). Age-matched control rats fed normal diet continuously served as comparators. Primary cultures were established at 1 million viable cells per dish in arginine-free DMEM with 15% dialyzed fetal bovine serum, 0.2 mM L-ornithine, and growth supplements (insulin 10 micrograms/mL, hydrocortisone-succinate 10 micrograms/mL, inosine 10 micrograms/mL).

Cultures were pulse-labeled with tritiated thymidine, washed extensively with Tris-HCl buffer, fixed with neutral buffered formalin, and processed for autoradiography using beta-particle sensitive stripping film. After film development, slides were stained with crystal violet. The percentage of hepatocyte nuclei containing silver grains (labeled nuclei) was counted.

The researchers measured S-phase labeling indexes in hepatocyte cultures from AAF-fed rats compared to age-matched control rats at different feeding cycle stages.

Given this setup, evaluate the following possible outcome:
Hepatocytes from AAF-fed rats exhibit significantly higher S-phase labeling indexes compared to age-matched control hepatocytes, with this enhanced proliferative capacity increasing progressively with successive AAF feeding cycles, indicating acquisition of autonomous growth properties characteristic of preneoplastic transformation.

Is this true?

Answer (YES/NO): NO